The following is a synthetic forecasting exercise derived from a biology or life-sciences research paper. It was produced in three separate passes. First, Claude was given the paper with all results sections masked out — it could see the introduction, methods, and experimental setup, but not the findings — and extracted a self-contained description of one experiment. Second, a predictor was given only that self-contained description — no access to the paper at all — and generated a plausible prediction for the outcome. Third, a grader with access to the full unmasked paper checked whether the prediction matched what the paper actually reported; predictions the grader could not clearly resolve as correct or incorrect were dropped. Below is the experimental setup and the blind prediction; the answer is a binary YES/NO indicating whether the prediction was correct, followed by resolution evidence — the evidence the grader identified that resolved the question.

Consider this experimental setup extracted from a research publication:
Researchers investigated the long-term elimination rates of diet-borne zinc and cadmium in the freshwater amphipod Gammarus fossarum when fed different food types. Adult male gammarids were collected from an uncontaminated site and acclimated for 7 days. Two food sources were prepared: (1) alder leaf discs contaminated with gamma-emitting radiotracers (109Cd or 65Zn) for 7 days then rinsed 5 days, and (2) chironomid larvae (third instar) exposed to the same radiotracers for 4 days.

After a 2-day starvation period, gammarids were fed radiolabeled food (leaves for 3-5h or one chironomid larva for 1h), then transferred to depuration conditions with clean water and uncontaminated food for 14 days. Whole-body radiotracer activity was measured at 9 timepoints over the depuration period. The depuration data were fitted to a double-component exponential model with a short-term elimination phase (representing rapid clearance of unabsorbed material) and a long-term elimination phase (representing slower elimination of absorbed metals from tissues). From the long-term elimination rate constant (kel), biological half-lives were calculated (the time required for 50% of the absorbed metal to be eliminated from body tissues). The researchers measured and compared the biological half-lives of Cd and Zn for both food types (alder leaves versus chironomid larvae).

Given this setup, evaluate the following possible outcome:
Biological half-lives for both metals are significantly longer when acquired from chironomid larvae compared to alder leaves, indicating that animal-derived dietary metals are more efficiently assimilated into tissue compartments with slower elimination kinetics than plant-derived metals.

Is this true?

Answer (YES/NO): NO